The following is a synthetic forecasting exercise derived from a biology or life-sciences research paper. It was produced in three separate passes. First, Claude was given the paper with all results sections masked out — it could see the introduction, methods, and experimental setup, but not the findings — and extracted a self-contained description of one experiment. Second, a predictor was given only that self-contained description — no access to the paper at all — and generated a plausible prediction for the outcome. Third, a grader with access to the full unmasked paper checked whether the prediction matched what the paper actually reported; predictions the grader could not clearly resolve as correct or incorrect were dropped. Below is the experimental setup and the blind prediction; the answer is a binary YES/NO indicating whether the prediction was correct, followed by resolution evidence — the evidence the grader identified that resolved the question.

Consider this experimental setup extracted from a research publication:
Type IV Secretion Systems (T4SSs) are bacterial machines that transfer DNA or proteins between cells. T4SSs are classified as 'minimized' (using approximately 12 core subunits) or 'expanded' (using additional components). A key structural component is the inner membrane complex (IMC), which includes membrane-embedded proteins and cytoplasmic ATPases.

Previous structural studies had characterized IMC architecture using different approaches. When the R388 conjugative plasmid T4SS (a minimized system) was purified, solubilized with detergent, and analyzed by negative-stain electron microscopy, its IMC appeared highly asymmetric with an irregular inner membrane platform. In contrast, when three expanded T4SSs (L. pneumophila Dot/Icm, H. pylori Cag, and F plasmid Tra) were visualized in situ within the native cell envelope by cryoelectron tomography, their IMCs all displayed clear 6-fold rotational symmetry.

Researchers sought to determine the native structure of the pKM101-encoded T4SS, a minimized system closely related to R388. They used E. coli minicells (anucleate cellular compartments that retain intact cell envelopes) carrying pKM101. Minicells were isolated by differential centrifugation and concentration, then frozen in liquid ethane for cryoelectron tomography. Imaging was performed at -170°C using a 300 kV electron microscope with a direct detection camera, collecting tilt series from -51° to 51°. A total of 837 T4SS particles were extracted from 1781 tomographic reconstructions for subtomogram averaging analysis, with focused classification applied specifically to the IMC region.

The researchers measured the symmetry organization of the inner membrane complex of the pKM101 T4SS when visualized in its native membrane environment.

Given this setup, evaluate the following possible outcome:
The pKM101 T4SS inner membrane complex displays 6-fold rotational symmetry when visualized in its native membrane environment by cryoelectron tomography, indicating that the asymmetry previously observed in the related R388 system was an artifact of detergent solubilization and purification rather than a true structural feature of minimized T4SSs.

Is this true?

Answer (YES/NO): YES